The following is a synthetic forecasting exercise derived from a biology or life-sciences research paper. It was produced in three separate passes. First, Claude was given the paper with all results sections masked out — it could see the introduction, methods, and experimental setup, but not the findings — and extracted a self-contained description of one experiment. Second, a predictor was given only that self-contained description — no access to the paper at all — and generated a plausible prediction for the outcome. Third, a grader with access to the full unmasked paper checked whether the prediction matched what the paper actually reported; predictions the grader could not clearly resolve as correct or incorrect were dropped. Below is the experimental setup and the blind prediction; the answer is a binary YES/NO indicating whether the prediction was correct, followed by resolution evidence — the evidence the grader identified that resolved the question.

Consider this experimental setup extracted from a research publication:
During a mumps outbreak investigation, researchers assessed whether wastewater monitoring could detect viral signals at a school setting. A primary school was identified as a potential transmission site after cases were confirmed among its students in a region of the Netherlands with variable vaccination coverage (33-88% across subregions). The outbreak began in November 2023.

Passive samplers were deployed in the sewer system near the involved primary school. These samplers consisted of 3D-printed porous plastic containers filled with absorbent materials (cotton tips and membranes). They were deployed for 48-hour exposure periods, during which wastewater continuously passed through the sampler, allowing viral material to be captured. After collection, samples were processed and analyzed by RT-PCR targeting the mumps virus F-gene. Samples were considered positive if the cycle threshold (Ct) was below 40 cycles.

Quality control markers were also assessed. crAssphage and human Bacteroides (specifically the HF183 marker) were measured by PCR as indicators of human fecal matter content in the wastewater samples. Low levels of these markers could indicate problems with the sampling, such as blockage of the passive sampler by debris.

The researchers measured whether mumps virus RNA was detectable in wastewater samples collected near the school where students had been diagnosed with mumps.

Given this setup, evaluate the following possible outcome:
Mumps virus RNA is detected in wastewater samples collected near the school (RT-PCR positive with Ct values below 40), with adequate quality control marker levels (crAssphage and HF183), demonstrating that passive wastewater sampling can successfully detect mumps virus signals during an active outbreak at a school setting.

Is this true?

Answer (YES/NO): YES